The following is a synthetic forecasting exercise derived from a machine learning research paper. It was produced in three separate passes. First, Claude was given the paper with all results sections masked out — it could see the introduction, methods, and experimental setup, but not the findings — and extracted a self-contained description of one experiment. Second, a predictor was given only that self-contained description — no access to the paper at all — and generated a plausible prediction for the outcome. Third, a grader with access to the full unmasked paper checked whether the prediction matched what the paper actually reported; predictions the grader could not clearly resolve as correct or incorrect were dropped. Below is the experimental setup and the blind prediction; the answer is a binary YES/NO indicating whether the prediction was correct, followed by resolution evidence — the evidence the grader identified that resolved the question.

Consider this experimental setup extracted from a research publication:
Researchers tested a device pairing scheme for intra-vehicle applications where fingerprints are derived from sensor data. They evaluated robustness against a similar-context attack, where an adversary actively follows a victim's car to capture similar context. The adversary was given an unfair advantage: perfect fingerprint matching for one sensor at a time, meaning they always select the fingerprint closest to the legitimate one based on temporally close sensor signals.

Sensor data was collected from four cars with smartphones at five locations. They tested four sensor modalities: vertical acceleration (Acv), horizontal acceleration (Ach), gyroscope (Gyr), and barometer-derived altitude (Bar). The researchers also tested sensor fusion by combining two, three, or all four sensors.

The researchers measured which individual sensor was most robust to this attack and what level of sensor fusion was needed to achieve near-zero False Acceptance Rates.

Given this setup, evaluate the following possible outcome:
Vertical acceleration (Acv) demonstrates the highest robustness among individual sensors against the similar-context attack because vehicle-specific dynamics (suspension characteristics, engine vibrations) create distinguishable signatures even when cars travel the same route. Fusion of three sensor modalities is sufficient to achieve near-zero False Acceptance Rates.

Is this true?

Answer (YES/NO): NO